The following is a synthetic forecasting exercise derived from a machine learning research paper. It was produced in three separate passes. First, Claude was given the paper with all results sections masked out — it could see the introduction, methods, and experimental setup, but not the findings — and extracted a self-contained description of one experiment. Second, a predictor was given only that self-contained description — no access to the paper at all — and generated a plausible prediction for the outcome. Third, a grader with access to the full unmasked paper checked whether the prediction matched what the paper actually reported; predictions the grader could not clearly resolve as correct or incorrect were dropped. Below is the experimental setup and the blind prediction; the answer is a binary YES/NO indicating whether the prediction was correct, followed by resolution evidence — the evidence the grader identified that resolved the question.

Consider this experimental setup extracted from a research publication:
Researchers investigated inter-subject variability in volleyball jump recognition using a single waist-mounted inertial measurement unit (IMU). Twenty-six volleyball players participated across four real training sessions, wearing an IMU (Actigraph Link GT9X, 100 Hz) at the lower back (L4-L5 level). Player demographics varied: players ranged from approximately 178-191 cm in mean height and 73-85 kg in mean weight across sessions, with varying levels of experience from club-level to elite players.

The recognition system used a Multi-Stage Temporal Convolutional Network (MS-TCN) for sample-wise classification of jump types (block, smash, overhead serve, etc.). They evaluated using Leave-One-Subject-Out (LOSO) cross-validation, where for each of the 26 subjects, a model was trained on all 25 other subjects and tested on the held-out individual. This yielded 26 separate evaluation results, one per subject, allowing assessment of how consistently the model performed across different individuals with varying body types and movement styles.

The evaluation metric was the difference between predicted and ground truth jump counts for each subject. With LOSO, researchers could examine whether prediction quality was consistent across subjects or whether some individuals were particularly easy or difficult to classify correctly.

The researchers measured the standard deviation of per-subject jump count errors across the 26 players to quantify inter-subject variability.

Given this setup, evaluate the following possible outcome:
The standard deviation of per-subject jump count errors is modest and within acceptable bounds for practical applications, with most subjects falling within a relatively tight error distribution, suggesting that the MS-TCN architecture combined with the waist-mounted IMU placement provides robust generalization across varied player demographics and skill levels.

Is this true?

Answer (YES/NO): NO